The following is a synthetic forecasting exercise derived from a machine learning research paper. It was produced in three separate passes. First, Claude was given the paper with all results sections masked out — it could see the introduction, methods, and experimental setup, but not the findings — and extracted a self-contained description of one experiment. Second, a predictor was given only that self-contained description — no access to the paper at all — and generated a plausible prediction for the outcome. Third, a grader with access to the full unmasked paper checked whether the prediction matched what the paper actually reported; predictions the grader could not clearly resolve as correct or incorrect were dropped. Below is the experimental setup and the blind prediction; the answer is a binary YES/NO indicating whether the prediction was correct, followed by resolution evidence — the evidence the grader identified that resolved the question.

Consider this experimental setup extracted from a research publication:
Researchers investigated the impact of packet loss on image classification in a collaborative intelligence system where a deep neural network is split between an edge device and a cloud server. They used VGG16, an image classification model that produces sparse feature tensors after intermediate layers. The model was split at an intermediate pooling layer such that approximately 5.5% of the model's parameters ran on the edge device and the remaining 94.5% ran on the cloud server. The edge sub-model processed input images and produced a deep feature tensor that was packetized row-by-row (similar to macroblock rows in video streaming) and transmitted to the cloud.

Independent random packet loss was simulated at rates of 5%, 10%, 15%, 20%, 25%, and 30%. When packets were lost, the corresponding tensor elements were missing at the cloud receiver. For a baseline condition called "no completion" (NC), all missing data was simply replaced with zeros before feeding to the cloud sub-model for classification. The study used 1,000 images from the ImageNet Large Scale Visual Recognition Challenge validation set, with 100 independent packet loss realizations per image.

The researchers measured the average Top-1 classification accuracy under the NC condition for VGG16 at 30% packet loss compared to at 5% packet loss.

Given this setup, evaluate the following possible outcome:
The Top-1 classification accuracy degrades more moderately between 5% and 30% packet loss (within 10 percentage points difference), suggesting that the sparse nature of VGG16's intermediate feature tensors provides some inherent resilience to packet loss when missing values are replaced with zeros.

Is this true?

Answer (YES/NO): YES